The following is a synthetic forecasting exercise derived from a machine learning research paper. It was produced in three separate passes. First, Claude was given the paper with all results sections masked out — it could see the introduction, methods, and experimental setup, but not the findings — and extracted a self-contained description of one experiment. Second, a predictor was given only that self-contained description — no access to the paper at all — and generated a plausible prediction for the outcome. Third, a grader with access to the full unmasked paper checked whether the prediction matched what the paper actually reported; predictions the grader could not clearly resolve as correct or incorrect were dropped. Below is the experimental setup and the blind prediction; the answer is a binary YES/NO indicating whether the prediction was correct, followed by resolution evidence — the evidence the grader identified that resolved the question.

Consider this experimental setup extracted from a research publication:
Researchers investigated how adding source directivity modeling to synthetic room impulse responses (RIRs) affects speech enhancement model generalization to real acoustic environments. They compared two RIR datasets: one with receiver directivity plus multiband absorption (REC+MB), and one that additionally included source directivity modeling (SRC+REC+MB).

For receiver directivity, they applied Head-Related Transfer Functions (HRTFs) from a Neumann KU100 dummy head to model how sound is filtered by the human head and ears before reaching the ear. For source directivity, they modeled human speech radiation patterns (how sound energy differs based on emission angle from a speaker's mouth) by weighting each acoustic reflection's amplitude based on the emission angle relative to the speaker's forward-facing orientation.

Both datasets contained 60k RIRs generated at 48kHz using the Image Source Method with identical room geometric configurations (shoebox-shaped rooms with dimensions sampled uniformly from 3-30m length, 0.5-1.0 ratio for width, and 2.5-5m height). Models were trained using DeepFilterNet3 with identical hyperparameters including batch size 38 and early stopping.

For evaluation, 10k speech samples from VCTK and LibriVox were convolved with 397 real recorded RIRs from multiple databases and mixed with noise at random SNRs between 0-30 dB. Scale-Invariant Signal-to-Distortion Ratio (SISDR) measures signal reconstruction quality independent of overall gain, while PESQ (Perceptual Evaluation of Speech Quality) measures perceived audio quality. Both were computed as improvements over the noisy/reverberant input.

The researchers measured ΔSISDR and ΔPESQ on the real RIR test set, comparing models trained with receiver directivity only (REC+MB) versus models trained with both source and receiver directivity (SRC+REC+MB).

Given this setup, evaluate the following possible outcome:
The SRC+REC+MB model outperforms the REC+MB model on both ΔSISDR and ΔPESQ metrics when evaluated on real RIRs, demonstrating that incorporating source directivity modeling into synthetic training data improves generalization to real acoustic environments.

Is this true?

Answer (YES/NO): NO